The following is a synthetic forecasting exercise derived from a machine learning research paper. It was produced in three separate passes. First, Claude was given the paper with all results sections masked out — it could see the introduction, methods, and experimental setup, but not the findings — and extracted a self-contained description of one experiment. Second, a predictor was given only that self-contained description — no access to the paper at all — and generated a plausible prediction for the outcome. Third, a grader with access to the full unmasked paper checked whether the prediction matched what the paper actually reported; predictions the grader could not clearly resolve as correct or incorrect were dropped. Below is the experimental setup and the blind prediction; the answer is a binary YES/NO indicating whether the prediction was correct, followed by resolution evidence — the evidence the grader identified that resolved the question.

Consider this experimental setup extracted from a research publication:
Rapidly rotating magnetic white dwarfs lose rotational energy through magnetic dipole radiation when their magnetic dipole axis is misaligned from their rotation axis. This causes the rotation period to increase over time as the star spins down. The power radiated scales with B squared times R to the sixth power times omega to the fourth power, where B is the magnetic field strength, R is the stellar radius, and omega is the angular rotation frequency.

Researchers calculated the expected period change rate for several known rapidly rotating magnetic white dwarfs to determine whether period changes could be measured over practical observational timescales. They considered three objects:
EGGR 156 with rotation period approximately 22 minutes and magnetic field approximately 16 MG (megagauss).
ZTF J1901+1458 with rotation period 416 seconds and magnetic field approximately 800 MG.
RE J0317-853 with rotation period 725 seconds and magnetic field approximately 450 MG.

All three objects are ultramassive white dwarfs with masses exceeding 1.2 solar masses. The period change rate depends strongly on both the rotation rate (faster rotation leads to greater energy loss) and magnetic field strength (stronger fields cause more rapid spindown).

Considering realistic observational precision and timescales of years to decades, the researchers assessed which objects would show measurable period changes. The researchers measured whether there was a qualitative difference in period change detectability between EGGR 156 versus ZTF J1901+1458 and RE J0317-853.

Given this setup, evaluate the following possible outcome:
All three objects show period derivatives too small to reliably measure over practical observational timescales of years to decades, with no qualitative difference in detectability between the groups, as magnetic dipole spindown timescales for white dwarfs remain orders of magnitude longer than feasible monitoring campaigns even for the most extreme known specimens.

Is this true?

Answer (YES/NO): NO